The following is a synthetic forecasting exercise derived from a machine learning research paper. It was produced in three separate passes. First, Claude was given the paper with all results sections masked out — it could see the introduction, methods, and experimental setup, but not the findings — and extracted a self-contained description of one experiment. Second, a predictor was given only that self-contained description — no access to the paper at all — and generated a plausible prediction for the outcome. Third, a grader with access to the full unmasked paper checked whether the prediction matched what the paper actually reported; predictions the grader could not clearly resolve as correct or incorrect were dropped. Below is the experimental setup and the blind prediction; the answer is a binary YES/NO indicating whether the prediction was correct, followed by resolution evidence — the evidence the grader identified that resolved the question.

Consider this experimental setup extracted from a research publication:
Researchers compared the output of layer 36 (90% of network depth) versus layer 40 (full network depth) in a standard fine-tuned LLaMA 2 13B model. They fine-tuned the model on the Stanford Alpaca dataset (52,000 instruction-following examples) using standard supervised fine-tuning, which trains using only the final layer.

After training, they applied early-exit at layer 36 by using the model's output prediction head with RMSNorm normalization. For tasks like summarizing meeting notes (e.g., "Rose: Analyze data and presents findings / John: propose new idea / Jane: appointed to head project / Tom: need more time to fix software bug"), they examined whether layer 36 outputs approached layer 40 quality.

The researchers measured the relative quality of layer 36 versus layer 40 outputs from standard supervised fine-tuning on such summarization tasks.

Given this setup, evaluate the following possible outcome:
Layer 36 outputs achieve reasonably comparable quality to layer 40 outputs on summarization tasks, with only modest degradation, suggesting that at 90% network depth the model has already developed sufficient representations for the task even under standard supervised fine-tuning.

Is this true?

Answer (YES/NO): NO